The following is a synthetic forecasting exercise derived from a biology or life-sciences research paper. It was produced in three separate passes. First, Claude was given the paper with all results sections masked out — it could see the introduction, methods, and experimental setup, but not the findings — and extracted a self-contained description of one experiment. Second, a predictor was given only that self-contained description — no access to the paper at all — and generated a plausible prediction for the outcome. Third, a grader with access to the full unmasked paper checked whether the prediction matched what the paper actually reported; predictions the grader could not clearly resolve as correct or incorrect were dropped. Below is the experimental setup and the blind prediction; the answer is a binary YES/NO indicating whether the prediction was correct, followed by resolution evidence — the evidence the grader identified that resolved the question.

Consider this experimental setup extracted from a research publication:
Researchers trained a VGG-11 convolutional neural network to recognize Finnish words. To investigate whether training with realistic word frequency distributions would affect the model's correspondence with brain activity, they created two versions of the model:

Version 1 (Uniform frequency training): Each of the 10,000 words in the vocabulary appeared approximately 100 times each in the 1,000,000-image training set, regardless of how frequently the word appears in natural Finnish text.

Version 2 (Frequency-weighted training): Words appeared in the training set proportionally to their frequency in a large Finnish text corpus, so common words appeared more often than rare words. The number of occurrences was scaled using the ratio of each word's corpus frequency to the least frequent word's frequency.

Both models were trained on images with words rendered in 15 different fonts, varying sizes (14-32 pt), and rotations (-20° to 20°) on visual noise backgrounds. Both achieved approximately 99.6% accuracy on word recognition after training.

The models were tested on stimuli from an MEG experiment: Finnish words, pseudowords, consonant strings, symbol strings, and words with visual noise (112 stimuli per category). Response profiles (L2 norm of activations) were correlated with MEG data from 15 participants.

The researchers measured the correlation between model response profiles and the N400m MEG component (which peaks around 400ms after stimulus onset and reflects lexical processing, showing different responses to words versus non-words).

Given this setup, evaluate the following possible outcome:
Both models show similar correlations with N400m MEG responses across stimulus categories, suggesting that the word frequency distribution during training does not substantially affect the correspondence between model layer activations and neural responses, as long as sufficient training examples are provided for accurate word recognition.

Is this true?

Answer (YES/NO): NO